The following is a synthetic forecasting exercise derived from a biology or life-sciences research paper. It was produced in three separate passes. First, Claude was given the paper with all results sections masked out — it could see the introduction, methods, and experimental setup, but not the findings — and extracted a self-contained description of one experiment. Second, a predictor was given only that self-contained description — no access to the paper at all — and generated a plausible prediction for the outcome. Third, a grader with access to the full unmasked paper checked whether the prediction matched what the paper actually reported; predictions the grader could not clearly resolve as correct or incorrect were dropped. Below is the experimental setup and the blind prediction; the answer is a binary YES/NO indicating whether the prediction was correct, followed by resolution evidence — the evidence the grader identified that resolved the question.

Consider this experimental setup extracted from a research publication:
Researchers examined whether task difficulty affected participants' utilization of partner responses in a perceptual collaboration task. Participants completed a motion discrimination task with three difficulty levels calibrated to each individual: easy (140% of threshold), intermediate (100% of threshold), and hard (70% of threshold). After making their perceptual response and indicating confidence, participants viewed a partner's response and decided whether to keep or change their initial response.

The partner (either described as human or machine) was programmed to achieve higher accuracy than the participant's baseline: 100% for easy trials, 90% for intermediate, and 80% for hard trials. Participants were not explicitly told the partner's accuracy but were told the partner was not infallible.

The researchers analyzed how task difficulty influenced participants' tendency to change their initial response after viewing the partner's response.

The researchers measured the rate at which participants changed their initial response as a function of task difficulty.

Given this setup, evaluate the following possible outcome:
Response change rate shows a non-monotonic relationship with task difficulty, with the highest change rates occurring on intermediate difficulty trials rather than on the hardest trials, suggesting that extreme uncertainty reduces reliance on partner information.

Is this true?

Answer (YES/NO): NO